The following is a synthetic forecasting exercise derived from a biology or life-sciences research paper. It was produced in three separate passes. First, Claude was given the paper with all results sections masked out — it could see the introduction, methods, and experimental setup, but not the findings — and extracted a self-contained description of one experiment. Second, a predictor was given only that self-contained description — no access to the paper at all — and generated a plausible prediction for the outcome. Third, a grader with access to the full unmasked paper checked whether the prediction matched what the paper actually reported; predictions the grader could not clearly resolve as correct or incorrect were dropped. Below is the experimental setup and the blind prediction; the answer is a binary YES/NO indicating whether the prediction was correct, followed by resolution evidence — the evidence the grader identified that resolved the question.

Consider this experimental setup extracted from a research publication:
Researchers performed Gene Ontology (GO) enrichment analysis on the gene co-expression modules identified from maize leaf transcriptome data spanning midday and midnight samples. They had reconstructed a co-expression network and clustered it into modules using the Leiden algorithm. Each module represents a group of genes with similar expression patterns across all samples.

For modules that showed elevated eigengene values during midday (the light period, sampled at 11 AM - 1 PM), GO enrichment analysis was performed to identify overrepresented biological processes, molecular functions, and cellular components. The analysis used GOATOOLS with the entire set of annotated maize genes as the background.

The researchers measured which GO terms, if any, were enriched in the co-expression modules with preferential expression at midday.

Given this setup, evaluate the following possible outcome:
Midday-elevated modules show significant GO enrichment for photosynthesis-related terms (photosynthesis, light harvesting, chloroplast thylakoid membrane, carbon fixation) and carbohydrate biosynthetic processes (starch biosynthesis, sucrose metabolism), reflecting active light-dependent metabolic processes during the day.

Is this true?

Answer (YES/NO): NO